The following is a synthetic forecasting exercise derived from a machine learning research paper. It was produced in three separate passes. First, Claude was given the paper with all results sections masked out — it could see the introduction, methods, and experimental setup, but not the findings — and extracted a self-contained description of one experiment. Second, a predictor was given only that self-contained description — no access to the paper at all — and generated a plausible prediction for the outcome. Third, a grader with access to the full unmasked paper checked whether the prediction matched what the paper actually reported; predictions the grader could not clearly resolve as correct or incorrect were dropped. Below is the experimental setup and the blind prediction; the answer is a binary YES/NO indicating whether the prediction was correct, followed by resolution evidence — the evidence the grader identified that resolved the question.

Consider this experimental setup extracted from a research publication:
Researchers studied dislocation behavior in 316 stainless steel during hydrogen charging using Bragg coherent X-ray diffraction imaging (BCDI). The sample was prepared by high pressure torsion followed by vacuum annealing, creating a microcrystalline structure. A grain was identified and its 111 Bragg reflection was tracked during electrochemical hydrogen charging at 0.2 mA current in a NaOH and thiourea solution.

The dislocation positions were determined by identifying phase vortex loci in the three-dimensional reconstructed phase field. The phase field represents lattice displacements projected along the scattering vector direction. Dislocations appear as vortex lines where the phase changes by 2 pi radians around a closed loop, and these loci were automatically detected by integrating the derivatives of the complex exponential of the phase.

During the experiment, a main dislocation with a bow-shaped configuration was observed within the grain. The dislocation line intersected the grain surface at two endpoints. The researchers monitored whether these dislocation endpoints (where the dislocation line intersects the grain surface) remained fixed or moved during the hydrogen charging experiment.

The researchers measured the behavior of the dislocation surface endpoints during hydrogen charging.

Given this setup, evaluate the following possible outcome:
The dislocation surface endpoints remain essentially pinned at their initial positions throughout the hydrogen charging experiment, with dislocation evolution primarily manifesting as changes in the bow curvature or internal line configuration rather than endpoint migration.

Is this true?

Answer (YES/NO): NO